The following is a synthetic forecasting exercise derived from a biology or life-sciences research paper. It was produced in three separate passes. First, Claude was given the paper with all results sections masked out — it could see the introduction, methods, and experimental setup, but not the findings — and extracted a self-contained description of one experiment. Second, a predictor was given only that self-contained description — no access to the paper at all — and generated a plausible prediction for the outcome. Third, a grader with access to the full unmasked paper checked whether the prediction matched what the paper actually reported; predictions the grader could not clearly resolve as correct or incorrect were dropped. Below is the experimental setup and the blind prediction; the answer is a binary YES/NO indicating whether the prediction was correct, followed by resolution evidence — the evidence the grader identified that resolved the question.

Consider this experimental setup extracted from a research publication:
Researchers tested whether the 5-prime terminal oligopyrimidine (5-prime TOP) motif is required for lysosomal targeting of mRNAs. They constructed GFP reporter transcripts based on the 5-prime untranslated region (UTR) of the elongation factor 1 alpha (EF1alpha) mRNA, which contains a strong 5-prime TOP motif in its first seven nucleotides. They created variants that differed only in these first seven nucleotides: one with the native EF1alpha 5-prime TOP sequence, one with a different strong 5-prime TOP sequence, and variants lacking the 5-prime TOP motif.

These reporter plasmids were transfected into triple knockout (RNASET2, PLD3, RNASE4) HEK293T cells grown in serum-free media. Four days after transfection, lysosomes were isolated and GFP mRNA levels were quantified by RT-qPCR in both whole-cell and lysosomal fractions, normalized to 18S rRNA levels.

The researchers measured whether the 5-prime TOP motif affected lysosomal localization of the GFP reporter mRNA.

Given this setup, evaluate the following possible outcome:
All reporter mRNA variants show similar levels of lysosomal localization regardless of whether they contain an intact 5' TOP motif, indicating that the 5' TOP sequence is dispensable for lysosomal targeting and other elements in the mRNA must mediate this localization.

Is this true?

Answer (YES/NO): NO